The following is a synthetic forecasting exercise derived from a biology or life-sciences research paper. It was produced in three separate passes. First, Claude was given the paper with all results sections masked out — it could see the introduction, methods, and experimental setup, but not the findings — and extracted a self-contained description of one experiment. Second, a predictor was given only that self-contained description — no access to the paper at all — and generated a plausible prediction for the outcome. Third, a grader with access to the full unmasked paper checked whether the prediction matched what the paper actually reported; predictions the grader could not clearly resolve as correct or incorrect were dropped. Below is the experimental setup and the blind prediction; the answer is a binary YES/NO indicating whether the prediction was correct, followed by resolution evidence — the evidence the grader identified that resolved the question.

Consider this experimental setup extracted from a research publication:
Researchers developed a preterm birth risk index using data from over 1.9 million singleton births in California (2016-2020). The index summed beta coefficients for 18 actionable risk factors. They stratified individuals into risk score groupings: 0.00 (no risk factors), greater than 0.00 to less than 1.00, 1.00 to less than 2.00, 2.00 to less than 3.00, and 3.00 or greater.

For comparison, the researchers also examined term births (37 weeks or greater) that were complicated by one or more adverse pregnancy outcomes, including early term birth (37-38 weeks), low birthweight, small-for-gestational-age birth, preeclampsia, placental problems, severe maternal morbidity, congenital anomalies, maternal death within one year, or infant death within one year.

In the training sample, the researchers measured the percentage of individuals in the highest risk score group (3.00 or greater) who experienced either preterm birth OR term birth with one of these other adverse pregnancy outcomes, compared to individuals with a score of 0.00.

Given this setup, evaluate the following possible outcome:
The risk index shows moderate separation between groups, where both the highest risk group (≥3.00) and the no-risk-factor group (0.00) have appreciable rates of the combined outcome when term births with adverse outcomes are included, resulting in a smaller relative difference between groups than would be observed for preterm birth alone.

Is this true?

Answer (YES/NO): YES